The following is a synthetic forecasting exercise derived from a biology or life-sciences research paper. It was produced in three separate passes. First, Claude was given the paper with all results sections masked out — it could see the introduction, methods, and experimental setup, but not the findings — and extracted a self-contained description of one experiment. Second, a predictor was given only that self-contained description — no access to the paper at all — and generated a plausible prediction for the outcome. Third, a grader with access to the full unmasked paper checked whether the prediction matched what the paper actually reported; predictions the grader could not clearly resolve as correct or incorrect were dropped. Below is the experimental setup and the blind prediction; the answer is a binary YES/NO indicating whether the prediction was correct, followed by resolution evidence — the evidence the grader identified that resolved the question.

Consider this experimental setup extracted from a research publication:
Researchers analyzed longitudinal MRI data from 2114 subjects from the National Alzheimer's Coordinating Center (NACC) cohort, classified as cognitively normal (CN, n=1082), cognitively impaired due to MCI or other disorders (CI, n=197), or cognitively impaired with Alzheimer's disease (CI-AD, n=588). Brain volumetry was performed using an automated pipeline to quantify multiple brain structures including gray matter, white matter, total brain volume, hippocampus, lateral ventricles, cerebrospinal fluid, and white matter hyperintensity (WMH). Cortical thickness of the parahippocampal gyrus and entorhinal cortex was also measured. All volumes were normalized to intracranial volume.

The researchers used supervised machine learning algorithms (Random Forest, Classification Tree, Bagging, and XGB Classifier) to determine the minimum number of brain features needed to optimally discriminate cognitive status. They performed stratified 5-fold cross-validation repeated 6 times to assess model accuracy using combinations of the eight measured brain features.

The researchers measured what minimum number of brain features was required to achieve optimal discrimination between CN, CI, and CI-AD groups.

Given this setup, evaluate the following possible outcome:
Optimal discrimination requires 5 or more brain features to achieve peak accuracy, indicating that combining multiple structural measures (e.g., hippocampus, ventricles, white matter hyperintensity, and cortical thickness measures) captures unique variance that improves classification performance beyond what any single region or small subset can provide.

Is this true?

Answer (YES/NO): NO